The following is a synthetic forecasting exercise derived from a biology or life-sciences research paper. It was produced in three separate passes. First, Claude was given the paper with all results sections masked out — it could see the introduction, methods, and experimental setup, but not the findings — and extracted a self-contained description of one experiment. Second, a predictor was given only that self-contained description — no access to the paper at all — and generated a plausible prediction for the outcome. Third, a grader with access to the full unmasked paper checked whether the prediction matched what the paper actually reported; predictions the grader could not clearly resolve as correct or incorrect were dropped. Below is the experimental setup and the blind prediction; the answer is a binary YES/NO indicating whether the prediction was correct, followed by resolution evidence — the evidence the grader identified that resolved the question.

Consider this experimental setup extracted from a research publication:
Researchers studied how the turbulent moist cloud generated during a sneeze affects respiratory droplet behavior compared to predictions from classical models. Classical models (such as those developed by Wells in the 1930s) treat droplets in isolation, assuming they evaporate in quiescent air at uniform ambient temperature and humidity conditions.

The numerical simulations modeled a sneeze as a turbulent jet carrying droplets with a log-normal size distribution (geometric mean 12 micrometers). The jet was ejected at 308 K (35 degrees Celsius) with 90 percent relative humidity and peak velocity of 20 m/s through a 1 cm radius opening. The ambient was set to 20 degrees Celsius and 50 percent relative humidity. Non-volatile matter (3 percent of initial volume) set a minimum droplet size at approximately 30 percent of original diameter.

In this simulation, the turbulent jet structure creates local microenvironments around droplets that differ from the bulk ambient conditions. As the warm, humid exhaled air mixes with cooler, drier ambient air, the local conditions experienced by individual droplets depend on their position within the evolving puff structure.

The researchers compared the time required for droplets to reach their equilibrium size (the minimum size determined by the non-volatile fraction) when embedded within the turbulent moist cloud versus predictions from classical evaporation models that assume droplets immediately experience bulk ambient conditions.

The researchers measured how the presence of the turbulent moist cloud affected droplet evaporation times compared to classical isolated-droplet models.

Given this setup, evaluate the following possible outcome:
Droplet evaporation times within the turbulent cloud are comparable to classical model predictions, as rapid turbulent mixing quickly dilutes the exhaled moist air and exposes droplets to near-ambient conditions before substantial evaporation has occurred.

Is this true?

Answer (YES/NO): NO